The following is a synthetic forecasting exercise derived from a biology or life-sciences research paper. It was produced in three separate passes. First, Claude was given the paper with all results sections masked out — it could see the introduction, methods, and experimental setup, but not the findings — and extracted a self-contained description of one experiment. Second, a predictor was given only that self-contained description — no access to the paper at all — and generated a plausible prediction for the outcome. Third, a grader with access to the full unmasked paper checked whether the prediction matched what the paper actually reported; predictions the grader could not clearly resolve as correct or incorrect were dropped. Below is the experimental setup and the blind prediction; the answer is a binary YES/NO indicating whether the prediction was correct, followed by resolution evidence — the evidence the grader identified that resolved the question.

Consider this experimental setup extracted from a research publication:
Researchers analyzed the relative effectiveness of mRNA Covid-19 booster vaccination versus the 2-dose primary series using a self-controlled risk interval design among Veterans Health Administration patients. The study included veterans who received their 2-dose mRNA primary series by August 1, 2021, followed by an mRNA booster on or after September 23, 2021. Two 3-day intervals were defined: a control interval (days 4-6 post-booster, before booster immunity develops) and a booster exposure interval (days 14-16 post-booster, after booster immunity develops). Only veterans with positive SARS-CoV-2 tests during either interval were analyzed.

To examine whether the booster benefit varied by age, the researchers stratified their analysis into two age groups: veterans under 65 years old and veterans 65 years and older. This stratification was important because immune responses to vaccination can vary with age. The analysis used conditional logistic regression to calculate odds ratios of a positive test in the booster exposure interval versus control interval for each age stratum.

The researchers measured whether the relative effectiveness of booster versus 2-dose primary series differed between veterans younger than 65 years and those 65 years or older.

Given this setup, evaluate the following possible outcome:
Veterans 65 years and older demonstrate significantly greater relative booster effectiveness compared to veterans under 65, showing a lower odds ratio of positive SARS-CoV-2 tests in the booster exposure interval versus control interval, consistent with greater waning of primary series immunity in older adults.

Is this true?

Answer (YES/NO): NO